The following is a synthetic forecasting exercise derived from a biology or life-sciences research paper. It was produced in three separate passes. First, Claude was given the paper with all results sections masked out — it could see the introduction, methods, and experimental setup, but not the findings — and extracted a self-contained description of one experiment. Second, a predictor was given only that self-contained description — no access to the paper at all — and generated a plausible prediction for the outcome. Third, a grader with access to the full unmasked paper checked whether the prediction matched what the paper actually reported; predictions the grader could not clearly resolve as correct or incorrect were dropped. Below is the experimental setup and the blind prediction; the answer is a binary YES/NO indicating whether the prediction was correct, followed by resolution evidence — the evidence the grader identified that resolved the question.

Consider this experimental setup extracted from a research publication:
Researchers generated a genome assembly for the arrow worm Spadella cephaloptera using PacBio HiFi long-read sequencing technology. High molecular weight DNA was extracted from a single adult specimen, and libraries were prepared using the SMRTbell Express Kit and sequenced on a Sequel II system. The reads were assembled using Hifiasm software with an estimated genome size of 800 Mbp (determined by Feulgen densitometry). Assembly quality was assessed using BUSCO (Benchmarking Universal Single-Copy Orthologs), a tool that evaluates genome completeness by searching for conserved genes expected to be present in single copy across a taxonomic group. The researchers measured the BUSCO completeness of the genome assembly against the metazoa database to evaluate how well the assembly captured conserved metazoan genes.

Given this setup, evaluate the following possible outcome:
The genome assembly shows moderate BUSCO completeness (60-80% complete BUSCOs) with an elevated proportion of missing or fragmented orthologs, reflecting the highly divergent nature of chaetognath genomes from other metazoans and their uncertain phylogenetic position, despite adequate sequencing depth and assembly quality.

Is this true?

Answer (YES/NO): NO